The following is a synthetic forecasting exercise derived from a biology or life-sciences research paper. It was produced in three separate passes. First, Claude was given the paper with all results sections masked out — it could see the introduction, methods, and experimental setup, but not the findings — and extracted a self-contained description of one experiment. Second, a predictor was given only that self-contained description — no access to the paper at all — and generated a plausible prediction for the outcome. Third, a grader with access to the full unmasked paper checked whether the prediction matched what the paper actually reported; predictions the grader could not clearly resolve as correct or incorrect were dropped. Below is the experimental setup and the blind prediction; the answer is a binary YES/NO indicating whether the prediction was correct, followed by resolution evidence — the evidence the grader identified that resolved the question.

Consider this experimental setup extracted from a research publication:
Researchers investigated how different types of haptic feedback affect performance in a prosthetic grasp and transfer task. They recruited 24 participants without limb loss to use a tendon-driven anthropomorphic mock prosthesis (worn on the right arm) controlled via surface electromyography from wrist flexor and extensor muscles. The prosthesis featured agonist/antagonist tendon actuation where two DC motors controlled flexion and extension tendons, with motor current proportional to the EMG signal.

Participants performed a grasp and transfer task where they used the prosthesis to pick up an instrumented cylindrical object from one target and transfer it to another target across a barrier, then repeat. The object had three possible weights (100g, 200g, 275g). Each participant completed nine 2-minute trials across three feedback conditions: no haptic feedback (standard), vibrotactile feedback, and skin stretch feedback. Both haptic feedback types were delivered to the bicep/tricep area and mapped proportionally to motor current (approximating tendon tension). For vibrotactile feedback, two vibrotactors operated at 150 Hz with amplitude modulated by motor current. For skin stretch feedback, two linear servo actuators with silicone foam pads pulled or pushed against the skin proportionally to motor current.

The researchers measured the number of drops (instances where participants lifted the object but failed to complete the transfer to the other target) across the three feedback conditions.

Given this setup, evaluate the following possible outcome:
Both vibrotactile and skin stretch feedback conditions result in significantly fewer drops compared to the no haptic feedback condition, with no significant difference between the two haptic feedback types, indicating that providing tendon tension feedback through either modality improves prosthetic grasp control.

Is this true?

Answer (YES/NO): NO